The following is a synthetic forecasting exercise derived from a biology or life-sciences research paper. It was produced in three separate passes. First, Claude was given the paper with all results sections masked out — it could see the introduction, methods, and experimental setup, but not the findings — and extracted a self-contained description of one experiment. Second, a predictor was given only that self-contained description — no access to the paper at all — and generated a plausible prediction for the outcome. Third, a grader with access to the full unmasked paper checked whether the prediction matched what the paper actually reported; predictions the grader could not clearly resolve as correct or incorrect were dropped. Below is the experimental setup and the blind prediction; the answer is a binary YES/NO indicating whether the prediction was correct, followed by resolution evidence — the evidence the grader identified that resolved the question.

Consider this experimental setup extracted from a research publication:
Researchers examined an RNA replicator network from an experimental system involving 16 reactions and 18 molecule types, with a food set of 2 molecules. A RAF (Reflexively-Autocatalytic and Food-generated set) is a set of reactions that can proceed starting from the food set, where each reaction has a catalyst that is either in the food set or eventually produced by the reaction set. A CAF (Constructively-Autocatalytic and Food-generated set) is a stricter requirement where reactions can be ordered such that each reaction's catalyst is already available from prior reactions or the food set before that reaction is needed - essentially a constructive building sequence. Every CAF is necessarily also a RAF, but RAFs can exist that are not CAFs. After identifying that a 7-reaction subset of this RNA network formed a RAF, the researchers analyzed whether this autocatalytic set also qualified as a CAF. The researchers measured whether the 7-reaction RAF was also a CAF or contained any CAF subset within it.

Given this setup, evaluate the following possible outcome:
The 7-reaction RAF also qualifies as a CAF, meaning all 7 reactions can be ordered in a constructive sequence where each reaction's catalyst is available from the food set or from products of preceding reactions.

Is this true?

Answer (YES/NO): NO